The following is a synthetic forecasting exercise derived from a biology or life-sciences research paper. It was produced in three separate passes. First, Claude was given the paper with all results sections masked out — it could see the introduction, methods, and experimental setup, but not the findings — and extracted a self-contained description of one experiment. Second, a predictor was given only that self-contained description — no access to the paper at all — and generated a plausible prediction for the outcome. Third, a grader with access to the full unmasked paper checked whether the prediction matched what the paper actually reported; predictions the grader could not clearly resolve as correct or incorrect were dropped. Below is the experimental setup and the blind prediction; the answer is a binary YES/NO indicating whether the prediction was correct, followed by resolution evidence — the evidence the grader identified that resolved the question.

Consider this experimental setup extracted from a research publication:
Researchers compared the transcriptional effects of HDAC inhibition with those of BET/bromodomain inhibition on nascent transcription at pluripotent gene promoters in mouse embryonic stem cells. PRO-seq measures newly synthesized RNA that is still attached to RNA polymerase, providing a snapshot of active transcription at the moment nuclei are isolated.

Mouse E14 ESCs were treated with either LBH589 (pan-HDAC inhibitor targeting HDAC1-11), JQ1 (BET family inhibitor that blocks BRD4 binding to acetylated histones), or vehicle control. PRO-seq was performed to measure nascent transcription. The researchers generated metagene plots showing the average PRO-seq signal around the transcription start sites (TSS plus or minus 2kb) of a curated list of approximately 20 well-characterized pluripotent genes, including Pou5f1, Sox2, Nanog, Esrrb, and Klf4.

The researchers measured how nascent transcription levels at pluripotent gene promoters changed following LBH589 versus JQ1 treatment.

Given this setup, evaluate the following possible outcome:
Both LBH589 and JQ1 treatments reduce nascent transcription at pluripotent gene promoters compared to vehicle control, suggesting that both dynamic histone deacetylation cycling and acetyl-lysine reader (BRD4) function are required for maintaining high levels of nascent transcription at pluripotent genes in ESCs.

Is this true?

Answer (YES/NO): YES